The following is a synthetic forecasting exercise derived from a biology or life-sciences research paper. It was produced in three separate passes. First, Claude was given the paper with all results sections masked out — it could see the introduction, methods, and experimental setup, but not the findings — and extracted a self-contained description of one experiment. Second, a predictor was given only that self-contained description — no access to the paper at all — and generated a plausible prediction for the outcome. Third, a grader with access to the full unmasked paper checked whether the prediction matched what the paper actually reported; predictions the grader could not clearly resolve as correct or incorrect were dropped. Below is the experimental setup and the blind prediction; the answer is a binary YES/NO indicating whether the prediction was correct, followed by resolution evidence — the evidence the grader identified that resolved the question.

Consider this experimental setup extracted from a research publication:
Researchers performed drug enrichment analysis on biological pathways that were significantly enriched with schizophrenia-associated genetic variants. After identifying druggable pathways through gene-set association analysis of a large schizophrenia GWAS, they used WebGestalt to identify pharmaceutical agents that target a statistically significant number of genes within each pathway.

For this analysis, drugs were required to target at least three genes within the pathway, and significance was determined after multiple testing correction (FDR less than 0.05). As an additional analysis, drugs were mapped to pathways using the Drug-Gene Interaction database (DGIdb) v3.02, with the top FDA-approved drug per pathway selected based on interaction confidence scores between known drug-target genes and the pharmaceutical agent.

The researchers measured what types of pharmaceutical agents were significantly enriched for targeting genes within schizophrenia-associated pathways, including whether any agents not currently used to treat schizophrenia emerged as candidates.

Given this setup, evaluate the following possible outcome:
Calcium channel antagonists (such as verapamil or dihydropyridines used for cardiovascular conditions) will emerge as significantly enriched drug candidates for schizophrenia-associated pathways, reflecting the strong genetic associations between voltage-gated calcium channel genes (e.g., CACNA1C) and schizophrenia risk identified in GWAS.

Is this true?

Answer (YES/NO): NO